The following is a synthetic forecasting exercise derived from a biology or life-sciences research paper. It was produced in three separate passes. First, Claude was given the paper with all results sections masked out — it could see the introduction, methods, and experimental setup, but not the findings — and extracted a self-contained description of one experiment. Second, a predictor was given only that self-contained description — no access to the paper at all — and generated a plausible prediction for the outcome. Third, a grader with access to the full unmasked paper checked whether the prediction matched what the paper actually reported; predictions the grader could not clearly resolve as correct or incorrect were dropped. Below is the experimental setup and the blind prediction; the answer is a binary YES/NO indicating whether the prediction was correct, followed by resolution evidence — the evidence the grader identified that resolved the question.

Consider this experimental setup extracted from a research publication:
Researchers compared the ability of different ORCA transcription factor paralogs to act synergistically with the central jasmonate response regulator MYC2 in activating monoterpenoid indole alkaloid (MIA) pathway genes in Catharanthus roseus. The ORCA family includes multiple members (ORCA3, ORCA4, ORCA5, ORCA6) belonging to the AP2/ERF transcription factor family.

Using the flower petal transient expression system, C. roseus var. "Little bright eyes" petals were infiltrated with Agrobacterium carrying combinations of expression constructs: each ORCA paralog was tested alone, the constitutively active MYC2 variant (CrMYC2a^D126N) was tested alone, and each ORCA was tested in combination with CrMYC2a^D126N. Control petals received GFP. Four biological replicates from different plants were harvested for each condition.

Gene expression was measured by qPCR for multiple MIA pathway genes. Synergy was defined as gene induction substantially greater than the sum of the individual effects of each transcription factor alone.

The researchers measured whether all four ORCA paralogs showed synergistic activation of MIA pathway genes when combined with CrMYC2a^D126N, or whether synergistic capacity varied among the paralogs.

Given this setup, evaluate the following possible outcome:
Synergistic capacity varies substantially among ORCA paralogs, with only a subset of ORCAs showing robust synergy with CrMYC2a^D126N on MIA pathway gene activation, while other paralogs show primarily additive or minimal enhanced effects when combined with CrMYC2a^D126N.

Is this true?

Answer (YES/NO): YES